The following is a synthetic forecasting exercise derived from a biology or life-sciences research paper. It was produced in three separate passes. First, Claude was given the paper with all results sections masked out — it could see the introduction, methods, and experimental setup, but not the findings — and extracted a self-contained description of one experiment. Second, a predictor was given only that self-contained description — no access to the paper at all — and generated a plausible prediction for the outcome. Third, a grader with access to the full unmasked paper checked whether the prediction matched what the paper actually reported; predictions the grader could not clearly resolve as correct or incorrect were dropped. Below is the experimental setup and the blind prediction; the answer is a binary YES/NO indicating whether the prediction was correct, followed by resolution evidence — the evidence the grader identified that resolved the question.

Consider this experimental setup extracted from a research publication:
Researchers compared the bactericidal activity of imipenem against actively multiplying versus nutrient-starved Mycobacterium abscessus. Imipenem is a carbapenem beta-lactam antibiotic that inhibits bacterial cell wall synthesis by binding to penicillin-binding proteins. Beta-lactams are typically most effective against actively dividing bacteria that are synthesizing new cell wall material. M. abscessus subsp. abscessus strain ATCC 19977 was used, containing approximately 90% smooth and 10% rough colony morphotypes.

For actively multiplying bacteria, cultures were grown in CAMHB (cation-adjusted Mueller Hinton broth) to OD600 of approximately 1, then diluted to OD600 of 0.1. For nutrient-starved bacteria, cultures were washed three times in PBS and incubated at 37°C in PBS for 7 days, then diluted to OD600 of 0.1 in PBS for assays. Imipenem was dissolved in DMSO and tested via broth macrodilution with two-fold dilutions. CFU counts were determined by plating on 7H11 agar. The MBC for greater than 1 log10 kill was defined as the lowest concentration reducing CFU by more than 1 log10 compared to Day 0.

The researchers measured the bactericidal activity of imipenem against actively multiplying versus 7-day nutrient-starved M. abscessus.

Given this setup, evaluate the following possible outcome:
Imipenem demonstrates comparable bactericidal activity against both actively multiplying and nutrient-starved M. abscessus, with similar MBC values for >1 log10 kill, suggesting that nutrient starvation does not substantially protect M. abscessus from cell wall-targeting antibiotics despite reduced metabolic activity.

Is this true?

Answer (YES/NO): NO